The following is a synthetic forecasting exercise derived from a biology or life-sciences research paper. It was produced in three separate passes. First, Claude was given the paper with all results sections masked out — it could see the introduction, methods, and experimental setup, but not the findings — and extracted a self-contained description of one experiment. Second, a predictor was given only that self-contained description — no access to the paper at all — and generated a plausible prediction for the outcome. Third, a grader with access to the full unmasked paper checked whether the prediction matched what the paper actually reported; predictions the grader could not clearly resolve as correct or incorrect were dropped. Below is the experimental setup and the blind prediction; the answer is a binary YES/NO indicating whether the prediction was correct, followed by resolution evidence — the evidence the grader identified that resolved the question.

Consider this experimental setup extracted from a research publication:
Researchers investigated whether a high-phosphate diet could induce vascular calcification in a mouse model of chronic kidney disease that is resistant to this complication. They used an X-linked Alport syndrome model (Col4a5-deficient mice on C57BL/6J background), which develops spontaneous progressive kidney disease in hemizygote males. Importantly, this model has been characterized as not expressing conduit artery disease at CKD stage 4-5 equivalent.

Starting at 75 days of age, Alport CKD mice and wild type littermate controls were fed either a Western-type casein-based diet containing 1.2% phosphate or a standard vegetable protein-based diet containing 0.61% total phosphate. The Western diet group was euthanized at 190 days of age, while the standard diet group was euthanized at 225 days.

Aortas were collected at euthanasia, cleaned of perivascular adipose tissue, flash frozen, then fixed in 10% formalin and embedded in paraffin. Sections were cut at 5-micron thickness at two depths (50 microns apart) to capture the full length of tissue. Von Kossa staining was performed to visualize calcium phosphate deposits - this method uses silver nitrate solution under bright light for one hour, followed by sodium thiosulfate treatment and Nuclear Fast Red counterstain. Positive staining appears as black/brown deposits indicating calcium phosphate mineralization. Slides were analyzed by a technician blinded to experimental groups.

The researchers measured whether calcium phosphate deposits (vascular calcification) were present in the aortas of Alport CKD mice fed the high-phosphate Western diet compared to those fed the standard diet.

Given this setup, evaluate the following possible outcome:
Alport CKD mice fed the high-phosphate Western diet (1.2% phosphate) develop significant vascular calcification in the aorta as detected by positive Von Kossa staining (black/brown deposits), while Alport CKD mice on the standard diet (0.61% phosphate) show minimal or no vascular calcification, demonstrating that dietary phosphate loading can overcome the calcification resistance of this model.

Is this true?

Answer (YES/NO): NO